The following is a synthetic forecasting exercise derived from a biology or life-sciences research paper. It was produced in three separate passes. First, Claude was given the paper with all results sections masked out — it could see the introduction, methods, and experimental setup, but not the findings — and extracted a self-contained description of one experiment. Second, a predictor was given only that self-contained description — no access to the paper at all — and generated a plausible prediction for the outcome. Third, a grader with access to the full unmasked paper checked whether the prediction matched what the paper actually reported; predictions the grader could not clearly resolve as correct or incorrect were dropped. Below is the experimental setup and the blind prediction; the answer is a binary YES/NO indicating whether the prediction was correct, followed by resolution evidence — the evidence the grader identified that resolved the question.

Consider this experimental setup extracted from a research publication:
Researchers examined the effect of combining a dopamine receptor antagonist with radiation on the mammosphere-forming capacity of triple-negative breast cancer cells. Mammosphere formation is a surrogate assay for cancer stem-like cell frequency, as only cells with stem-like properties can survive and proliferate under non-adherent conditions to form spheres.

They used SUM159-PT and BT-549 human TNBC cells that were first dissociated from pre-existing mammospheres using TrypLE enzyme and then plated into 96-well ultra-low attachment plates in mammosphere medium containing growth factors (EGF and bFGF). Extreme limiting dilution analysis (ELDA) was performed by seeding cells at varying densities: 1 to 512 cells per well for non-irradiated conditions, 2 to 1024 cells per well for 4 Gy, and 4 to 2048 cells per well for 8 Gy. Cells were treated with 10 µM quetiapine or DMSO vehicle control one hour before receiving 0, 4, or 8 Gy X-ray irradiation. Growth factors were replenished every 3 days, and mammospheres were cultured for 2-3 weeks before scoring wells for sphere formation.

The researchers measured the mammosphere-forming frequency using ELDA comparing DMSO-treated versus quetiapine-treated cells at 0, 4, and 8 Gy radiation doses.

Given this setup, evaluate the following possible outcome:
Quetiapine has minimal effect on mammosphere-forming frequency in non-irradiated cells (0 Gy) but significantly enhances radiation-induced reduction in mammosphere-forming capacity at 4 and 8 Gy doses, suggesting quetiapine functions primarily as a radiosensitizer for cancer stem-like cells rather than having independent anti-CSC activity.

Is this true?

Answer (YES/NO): NO